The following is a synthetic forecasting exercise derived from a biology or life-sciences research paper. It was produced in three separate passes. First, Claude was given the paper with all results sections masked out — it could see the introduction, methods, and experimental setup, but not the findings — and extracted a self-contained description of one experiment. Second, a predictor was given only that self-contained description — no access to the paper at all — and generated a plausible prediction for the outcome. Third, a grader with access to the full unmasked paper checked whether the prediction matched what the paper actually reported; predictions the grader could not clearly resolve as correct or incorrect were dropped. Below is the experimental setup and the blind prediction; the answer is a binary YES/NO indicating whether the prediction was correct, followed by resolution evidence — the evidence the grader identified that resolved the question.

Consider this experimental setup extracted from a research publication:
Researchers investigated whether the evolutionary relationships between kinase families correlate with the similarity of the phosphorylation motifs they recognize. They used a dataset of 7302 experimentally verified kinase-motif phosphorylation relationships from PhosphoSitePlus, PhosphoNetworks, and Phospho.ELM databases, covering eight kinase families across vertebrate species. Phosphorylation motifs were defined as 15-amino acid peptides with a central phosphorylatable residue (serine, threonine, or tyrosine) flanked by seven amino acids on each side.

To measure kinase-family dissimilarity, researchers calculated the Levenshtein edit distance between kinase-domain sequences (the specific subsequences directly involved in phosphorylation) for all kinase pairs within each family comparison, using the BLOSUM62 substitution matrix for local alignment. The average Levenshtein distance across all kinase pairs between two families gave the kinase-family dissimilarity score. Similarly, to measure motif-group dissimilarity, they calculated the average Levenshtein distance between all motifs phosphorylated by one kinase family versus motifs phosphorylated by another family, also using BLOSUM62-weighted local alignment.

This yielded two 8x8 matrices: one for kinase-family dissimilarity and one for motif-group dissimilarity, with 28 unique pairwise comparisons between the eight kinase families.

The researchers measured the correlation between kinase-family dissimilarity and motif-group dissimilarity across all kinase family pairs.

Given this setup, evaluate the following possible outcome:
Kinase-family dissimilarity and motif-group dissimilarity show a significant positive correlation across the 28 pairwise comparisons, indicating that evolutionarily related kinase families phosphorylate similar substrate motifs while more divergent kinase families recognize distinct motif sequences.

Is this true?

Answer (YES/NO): YES